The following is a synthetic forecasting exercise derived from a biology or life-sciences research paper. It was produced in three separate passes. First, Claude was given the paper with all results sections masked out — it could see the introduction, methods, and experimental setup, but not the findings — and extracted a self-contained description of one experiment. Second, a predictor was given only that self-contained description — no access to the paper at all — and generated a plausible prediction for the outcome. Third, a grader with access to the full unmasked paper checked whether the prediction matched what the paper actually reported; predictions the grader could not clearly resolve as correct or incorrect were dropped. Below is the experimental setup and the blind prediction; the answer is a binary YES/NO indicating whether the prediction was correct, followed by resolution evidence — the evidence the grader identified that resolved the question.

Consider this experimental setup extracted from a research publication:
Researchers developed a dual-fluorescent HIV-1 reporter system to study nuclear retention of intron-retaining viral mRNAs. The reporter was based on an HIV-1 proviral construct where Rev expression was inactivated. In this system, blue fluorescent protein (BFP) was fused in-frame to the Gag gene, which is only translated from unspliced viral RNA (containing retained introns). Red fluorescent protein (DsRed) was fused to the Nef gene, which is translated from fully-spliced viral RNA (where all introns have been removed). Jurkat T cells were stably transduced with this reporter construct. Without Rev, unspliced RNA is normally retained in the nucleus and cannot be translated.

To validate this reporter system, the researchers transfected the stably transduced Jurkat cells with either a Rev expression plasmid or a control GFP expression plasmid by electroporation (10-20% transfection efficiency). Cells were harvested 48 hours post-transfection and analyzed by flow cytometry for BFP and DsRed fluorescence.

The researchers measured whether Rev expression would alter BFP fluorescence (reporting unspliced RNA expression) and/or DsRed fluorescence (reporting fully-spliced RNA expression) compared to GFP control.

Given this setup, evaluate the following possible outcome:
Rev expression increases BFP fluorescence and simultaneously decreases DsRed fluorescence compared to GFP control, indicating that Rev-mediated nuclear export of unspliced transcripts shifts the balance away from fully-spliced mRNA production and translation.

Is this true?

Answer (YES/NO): YES